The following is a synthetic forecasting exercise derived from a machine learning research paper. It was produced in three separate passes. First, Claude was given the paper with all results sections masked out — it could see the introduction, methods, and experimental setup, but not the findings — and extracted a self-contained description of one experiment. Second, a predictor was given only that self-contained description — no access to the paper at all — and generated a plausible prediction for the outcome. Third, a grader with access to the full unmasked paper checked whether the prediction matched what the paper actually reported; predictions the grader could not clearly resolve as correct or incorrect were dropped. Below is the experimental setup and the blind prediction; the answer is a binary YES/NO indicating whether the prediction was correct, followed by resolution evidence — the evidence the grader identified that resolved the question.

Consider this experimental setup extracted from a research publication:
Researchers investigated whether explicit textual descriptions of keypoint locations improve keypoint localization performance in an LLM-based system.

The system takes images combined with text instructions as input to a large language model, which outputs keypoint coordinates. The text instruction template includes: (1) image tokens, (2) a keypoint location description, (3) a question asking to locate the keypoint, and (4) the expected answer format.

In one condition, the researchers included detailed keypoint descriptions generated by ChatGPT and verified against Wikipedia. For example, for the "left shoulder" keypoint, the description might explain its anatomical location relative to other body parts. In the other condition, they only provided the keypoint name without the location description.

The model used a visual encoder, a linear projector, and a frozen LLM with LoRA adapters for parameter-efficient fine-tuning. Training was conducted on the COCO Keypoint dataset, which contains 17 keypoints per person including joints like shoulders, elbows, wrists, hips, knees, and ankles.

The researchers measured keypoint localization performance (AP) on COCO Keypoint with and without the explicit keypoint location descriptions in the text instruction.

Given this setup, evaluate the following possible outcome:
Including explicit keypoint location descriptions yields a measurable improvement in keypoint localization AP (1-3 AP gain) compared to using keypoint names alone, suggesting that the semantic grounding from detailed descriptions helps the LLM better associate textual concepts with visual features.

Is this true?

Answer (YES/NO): YES